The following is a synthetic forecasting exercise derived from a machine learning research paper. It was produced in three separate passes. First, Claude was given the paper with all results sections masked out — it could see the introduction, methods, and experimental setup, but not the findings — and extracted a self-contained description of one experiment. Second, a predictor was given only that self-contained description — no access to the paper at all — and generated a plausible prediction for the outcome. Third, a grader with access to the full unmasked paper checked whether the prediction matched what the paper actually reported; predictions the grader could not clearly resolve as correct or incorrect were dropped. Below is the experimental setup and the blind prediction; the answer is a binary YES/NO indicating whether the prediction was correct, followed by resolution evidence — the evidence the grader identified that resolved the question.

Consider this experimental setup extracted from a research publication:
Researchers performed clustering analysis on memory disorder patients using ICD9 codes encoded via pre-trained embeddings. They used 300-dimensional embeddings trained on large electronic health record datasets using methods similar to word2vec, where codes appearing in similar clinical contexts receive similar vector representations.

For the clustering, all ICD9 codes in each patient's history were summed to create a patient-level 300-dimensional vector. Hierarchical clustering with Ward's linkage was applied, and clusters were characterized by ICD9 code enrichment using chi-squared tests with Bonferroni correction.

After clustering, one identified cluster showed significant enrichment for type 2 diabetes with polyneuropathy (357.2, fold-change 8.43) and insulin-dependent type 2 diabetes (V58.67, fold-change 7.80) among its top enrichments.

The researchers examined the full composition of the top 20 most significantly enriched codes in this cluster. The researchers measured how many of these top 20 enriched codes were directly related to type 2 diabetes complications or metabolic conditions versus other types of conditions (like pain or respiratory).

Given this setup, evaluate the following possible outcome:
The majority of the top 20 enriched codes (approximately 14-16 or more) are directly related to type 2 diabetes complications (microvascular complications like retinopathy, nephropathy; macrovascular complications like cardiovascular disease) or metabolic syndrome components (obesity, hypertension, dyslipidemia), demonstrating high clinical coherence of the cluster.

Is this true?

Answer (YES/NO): NO